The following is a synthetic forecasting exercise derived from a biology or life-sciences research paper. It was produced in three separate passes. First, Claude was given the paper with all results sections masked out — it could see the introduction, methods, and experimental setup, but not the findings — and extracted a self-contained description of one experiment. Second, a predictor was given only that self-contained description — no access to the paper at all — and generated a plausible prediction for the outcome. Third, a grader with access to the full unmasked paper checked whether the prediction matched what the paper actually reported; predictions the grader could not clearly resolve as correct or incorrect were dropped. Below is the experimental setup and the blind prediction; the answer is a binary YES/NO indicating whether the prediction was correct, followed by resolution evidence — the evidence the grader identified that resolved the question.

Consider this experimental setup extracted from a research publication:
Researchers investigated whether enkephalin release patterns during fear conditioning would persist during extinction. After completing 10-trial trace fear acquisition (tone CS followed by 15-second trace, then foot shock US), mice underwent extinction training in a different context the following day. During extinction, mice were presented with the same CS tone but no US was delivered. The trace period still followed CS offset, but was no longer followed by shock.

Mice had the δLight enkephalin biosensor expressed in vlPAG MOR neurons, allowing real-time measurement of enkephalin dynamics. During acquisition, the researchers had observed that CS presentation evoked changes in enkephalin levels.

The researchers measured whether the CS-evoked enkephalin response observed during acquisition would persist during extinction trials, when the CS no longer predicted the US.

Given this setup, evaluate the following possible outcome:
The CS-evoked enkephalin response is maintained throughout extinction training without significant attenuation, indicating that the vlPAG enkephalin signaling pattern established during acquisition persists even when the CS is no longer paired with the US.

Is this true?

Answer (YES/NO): NO